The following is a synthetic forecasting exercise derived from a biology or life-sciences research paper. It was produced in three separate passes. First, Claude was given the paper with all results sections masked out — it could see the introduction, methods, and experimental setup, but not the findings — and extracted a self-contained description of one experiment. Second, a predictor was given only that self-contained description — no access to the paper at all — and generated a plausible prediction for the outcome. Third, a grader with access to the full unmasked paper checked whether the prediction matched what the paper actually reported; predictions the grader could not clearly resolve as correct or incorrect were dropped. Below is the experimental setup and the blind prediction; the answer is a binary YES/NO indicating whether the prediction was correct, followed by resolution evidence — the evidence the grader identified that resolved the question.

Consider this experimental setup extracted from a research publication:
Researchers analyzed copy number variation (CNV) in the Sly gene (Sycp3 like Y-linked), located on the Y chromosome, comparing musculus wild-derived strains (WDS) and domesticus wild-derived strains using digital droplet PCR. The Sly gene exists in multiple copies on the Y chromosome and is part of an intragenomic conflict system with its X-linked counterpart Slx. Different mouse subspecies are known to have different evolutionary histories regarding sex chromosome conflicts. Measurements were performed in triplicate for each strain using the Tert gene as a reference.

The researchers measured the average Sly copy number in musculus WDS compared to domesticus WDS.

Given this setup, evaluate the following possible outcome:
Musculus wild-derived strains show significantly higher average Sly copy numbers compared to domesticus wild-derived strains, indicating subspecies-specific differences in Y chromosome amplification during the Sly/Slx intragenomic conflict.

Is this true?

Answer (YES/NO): YES